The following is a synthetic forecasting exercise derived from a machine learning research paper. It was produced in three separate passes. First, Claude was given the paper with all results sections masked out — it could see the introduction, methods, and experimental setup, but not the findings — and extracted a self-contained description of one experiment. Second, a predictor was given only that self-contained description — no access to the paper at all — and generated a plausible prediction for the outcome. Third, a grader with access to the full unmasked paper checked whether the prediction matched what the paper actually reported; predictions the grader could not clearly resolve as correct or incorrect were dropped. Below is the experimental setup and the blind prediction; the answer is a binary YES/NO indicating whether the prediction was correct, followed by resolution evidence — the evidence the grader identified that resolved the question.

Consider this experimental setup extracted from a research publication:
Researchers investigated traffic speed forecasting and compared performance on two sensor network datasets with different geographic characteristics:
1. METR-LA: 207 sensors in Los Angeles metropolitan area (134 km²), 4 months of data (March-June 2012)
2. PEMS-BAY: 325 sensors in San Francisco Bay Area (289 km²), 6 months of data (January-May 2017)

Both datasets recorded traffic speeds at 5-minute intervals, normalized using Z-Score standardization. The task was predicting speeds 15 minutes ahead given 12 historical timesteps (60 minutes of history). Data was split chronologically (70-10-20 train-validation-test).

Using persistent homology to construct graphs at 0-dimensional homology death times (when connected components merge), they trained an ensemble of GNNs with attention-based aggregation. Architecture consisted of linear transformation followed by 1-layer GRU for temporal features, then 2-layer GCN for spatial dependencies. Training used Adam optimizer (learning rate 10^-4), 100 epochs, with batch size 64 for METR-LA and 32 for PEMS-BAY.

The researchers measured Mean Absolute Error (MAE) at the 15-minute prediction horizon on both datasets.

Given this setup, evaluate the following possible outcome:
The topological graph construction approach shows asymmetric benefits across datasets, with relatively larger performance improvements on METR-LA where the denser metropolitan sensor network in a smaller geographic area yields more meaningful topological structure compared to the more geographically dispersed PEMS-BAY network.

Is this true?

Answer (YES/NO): NO